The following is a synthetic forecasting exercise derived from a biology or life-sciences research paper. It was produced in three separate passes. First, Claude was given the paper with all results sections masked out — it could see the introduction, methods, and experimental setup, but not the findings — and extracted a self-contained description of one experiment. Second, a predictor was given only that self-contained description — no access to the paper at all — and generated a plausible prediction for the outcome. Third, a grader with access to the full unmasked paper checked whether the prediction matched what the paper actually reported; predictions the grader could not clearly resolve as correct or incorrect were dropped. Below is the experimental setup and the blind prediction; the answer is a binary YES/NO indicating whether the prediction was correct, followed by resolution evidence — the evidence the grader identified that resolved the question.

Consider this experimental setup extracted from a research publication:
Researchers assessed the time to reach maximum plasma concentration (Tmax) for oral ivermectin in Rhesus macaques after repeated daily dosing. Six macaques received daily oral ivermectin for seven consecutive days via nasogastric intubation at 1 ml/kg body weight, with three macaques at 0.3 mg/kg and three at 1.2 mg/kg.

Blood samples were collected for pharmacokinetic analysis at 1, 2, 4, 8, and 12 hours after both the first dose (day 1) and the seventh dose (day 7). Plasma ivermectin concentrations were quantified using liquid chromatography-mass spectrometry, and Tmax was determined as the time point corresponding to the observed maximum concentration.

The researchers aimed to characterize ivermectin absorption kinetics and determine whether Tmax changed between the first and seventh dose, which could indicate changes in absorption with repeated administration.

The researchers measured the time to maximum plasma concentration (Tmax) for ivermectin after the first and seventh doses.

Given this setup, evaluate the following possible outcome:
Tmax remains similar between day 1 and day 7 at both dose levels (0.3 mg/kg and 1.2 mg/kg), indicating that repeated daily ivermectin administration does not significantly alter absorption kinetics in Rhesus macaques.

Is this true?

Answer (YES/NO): NO